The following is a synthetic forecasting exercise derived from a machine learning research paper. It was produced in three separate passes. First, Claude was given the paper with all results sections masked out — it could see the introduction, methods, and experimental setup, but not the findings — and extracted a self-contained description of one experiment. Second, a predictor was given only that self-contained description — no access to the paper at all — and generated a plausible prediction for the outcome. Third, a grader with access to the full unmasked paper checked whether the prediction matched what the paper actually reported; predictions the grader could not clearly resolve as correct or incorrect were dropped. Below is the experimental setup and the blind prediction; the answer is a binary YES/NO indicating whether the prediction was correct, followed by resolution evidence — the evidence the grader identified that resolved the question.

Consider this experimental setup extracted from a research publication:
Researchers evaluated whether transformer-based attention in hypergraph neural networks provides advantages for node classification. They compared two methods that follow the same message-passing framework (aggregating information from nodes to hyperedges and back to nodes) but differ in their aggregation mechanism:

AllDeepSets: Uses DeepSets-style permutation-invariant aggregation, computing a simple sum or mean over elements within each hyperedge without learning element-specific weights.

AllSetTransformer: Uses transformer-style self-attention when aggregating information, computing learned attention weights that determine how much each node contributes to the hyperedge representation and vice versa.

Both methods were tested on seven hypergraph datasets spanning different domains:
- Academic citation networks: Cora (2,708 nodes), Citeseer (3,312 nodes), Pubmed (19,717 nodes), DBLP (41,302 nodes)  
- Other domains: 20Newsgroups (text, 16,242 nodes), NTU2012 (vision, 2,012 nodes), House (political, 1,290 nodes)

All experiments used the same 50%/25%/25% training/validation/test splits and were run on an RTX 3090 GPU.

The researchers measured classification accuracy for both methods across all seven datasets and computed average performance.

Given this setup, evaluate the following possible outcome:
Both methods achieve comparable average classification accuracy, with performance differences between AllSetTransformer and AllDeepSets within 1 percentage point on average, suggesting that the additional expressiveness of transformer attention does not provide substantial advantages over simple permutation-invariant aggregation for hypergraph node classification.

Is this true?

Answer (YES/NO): NO